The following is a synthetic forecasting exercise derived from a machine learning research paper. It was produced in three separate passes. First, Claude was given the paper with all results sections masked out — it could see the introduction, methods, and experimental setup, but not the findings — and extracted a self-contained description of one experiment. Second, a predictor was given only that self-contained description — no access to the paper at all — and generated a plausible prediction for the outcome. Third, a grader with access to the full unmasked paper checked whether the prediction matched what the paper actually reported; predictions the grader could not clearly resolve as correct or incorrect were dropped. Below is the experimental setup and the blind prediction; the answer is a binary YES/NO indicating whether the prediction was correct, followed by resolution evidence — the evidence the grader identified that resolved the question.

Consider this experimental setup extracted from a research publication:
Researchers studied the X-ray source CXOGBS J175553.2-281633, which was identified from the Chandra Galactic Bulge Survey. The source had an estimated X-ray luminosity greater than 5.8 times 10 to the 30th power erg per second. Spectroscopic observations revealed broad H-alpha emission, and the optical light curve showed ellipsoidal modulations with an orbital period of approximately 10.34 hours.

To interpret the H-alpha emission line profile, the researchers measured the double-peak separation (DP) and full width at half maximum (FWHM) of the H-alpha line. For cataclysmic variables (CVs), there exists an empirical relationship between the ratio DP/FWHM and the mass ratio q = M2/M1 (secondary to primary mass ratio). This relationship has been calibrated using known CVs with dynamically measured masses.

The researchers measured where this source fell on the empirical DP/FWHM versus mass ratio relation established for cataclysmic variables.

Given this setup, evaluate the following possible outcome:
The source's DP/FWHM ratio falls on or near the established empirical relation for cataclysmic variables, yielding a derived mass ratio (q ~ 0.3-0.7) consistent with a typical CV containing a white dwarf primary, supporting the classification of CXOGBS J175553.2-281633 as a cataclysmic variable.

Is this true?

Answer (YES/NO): NO